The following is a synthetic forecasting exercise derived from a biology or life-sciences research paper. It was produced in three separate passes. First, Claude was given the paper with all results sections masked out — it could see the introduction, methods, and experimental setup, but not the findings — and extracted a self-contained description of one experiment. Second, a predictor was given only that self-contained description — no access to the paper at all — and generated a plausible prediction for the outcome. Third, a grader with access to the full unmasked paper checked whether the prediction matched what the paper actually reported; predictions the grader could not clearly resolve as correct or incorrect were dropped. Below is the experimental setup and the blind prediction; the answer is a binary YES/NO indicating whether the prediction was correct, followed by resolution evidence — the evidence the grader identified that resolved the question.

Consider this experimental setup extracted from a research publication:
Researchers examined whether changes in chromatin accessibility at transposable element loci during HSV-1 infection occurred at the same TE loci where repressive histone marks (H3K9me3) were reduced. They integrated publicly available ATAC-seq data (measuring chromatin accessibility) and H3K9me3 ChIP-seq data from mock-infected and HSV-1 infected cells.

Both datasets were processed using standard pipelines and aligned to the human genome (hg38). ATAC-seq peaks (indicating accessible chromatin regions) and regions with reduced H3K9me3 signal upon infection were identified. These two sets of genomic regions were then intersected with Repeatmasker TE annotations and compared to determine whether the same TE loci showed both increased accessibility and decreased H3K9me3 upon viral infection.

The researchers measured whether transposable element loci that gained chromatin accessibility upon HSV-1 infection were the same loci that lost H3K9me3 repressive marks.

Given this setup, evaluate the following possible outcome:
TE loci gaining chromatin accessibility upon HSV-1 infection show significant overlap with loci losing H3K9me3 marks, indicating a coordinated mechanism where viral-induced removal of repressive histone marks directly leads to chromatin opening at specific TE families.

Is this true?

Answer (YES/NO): YES